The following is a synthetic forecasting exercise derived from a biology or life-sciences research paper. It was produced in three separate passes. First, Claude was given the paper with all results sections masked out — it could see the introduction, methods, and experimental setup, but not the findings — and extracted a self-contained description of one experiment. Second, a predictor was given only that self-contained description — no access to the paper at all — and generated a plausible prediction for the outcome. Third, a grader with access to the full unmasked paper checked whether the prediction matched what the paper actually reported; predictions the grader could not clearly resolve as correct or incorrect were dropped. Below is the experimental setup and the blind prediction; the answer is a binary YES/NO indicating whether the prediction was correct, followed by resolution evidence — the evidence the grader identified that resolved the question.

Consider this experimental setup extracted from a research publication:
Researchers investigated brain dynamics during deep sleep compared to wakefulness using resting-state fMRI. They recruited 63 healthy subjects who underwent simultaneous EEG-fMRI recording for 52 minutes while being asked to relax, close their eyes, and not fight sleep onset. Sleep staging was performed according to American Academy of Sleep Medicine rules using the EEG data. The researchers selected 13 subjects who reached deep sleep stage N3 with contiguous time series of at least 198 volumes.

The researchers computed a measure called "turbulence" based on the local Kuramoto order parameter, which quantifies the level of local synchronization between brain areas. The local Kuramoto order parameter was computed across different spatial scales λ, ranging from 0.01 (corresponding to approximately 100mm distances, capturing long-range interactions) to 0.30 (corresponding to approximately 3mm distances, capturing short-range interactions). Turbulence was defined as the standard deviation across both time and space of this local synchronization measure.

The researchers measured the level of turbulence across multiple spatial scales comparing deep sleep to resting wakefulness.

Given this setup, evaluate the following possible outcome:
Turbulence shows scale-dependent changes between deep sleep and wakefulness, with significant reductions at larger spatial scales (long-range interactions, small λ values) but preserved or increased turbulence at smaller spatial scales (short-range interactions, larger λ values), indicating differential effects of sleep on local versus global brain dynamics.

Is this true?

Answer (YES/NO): NO